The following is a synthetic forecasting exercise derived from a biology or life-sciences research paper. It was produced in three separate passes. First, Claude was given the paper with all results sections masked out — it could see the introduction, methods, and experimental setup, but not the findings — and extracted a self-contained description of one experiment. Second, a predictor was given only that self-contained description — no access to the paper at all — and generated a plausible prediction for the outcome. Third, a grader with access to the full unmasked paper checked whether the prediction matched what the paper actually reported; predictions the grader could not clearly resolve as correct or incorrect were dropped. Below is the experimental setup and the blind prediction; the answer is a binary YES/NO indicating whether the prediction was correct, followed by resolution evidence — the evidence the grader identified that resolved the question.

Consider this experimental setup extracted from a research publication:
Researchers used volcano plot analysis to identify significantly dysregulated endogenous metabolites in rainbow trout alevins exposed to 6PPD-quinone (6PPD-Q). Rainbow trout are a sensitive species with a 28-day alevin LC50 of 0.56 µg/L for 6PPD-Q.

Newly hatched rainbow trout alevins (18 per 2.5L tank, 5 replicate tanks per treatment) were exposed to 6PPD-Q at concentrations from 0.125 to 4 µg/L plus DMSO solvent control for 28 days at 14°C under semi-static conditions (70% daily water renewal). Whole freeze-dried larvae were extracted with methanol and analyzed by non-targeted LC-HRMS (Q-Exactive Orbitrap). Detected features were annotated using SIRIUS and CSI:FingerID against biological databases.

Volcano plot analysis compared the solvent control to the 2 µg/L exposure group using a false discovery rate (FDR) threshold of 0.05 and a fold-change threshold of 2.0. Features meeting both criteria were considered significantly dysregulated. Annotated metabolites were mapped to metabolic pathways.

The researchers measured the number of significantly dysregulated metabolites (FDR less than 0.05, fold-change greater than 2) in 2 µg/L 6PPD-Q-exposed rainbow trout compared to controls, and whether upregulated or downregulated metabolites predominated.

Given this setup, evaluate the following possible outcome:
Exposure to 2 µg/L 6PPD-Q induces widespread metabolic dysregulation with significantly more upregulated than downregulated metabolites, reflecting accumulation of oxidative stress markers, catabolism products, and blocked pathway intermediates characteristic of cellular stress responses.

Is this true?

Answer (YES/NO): YES